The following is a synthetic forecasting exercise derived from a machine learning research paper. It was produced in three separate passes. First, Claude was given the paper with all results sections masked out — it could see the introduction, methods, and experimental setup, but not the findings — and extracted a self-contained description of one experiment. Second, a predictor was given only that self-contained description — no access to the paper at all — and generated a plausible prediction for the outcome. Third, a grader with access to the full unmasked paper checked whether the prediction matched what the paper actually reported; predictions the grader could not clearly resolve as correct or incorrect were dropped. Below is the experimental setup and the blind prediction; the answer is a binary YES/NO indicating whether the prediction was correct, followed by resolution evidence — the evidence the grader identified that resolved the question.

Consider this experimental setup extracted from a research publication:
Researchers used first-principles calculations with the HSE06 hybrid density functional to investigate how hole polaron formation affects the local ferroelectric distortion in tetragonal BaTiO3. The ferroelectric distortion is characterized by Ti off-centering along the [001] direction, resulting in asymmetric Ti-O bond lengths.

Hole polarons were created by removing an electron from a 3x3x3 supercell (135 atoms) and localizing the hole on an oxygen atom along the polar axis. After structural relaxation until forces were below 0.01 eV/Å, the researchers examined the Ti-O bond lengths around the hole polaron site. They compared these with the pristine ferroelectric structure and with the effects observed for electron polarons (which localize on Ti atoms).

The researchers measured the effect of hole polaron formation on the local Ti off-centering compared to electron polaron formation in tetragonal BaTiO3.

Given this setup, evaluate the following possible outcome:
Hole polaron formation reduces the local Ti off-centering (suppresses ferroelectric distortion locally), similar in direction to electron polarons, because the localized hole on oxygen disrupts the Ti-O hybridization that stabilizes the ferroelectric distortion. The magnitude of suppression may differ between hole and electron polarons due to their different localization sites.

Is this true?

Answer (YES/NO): NO